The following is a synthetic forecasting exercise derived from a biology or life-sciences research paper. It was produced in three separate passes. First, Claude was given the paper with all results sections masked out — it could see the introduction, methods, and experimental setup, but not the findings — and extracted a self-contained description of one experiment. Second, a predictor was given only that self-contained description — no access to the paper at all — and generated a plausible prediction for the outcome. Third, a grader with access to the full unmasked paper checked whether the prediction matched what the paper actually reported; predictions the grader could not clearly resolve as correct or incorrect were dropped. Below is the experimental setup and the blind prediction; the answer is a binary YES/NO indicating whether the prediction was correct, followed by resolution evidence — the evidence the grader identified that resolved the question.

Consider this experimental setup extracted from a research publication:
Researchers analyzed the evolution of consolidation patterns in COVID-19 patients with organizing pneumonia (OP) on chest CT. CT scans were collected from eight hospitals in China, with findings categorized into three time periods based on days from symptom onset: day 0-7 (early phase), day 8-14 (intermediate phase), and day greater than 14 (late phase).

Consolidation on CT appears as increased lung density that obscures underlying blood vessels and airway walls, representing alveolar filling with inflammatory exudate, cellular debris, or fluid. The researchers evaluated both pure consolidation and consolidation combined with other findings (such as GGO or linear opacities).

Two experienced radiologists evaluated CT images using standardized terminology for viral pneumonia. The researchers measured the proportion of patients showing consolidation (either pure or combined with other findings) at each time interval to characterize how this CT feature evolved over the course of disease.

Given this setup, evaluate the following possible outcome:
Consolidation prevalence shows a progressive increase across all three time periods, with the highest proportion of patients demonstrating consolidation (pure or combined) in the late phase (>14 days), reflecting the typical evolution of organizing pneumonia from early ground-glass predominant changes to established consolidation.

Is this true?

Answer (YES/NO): NO